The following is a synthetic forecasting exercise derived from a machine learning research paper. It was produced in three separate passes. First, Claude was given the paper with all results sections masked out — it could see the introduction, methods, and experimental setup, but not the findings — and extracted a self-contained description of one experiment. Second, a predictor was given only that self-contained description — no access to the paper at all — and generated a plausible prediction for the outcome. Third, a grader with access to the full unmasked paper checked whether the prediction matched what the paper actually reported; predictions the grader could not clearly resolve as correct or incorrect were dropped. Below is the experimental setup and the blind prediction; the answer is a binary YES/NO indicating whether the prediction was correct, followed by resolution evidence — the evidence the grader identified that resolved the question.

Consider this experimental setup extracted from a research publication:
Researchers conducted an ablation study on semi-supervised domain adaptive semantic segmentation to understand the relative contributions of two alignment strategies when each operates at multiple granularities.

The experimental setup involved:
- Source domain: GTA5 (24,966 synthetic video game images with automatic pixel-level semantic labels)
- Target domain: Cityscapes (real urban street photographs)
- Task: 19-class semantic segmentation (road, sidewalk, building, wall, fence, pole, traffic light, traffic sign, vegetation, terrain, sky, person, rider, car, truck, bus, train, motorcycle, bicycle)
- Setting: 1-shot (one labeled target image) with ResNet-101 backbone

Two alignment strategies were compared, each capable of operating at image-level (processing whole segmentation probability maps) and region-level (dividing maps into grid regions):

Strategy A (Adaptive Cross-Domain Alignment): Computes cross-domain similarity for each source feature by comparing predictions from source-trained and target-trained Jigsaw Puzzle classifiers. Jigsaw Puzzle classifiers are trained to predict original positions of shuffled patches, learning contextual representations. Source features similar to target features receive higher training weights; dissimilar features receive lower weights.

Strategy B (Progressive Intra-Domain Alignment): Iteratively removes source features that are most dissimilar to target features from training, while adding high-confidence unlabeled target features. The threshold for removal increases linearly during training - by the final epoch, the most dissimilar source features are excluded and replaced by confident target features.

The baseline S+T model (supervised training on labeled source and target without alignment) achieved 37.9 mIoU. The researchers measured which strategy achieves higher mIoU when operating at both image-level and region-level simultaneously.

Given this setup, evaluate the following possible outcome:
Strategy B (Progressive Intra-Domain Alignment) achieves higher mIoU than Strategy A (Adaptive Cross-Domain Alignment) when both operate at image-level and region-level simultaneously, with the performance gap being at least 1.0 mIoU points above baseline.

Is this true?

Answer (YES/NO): NO